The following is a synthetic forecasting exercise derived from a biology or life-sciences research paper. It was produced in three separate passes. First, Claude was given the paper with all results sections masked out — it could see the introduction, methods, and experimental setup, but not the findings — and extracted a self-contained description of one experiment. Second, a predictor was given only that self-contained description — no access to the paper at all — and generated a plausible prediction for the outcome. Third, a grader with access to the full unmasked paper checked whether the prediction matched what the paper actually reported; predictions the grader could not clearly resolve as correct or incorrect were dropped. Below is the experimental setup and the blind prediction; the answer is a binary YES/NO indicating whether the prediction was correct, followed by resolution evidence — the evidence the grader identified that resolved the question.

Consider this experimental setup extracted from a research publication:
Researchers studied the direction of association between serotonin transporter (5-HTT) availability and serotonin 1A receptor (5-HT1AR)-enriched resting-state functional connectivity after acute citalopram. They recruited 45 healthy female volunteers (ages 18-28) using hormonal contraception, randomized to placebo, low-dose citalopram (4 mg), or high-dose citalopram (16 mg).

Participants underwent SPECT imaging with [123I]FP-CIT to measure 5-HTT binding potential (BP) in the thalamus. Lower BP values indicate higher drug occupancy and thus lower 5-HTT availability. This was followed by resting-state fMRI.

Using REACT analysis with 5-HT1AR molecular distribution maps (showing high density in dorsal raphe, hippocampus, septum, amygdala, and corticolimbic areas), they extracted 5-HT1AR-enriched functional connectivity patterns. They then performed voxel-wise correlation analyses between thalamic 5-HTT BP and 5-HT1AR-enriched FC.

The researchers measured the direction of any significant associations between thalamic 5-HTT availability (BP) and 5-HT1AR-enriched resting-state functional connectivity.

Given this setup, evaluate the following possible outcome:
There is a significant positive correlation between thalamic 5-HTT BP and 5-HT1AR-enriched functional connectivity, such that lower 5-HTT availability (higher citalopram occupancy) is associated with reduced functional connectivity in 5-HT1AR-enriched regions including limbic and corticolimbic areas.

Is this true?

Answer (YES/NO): NO